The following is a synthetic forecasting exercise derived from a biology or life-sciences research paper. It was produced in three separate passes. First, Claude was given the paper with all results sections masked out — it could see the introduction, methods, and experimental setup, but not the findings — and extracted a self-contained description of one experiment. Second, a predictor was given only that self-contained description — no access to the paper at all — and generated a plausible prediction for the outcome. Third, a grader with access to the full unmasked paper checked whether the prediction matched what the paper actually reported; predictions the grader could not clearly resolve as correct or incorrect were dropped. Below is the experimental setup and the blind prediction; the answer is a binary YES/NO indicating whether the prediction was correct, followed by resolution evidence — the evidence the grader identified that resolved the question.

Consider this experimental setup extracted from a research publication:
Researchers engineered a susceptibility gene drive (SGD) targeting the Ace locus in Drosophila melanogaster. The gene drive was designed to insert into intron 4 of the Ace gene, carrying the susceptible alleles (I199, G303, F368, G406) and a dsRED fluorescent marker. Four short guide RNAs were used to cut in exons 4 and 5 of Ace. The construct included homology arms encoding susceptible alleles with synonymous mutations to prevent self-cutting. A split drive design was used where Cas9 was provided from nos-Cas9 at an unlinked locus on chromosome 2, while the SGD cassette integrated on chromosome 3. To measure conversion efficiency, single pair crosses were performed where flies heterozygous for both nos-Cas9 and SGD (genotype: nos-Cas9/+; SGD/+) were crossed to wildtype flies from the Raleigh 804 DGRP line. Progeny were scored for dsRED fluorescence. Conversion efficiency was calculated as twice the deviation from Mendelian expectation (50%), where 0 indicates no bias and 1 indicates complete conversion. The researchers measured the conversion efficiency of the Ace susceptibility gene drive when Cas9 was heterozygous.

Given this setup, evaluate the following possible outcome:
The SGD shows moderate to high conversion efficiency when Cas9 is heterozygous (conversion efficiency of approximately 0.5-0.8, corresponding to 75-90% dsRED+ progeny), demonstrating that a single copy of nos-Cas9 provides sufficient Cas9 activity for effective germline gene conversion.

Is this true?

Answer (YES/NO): NO